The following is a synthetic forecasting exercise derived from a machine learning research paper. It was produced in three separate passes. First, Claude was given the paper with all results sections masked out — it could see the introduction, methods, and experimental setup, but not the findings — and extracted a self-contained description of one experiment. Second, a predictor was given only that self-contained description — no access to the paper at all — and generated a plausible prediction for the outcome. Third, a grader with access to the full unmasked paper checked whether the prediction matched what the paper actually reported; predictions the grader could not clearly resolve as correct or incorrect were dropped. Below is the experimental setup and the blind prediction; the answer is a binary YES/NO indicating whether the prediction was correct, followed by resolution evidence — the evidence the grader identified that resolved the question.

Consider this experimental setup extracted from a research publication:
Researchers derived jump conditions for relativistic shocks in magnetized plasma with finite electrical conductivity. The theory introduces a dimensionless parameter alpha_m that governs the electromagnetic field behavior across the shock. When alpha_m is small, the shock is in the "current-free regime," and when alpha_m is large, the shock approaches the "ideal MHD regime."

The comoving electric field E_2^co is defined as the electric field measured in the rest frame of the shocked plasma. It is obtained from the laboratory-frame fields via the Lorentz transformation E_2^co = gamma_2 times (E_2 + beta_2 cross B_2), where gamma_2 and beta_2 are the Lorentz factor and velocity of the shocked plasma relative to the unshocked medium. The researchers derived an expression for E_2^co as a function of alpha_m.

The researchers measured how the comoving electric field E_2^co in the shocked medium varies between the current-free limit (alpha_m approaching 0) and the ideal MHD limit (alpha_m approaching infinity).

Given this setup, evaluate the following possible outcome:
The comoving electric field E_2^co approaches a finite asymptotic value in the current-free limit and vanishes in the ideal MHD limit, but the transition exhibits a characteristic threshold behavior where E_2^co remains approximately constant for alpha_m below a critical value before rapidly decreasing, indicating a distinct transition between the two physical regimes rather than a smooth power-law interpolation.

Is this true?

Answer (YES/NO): NO